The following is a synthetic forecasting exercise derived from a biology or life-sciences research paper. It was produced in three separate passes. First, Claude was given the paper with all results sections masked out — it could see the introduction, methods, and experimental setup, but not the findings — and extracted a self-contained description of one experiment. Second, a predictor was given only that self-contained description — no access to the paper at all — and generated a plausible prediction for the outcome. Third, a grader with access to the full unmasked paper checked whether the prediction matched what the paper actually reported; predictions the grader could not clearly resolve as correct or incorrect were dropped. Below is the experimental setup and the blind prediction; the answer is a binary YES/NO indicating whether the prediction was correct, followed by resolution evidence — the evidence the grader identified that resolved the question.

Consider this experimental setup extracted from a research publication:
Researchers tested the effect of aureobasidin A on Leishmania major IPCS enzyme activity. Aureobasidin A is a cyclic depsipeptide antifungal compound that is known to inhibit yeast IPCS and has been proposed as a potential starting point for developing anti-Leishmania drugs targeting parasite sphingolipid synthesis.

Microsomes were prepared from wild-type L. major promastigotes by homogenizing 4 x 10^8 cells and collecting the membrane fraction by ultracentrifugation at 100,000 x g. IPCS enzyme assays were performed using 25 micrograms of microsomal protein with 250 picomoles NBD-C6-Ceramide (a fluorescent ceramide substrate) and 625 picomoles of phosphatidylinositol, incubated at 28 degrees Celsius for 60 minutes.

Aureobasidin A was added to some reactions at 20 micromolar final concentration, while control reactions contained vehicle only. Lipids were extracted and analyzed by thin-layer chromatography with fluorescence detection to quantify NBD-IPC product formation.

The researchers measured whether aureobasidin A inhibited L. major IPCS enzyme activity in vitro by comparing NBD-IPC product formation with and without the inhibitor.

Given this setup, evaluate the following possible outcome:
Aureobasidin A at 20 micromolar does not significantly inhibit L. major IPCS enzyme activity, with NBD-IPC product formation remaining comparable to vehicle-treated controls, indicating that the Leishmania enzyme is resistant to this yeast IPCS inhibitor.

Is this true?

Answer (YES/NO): YES